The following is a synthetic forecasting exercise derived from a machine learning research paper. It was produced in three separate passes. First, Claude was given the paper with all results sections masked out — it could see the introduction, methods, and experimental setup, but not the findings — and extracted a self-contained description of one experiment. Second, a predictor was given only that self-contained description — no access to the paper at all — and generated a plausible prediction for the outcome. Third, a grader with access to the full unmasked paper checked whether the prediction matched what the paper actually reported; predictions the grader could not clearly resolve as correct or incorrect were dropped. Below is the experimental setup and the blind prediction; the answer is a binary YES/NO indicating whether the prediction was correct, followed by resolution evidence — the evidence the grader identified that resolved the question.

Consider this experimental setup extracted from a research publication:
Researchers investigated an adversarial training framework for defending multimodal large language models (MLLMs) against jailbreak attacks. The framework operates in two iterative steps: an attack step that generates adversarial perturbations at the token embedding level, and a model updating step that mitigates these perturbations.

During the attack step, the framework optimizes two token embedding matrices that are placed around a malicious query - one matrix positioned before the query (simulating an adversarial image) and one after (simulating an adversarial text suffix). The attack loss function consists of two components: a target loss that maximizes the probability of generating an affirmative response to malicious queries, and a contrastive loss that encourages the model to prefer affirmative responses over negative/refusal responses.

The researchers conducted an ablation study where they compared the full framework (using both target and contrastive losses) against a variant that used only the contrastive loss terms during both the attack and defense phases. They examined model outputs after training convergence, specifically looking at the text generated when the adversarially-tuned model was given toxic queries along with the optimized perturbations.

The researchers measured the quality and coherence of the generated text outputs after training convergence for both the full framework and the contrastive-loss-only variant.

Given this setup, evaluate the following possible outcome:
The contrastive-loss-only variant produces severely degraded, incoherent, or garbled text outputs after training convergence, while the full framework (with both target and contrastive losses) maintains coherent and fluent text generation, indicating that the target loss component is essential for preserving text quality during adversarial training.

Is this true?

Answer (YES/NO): YES